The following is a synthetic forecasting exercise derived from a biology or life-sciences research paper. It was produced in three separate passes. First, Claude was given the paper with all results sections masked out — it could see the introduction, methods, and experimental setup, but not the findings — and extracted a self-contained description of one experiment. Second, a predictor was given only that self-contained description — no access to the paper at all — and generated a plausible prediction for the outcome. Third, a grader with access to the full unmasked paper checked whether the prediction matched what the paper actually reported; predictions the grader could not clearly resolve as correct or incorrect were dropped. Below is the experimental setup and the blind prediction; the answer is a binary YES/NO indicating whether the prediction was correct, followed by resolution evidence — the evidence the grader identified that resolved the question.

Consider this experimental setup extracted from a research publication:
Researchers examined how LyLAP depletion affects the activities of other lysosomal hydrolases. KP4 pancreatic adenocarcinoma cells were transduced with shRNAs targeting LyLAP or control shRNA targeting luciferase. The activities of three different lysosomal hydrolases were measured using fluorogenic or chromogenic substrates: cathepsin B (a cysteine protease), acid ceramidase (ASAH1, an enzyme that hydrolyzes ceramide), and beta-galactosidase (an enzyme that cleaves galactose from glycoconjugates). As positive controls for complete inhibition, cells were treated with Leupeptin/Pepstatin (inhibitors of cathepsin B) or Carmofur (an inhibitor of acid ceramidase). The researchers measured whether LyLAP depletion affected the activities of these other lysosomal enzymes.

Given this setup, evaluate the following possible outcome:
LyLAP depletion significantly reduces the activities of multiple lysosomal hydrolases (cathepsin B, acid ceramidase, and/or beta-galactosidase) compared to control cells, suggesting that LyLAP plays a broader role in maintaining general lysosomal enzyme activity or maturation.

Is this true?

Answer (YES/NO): NO